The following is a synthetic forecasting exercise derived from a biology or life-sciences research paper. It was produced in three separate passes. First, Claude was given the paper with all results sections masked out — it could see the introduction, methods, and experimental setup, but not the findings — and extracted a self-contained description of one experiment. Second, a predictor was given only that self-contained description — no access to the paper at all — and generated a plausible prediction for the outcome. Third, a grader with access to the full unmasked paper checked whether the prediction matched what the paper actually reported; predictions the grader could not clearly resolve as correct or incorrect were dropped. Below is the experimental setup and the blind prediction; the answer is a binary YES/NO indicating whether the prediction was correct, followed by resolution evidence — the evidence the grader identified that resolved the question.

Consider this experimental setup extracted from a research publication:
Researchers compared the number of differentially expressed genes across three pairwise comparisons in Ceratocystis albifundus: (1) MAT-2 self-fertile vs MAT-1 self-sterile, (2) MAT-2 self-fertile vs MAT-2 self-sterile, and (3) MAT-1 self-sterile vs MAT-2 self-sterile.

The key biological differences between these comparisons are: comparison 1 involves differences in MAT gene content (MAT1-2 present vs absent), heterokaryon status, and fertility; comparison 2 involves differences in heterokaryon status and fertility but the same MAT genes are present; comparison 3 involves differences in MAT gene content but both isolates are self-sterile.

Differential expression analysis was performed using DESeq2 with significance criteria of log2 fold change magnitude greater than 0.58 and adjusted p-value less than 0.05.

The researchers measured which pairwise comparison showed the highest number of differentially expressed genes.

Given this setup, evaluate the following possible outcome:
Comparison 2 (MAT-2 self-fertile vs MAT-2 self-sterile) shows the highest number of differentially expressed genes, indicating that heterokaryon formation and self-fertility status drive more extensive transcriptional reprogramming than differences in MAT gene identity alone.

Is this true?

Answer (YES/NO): YES